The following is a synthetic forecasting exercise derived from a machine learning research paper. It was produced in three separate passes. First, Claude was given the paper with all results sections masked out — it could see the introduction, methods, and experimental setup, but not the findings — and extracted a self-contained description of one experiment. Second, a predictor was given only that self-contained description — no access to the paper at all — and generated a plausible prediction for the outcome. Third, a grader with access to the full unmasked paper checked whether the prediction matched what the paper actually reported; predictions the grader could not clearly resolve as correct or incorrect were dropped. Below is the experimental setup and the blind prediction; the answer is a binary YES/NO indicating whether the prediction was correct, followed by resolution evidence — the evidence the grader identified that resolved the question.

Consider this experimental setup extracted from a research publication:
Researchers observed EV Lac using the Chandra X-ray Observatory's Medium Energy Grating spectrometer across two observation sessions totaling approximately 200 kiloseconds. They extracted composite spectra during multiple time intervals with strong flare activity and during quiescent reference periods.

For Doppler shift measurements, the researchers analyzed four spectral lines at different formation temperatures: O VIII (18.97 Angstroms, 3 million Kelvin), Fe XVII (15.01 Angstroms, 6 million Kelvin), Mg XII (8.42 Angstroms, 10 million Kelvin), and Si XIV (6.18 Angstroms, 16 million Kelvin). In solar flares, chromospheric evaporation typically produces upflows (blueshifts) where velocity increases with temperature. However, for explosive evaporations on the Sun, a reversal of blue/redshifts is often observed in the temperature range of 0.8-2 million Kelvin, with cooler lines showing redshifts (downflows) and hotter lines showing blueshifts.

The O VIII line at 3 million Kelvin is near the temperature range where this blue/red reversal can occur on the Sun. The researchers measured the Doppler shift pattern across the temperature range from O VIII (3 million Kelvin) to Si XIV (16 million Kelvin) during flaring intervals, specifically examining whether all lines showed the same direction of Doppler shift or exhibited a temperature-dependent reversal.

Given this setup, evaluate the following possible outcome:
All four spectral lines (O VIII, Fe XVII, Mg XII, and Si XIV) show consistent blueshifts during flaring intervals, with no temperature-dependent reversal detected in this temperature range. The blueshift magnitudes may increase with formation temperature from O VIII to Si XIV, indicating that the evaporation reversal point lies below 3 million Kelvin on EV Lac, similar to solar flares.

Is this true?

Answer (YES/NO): NO